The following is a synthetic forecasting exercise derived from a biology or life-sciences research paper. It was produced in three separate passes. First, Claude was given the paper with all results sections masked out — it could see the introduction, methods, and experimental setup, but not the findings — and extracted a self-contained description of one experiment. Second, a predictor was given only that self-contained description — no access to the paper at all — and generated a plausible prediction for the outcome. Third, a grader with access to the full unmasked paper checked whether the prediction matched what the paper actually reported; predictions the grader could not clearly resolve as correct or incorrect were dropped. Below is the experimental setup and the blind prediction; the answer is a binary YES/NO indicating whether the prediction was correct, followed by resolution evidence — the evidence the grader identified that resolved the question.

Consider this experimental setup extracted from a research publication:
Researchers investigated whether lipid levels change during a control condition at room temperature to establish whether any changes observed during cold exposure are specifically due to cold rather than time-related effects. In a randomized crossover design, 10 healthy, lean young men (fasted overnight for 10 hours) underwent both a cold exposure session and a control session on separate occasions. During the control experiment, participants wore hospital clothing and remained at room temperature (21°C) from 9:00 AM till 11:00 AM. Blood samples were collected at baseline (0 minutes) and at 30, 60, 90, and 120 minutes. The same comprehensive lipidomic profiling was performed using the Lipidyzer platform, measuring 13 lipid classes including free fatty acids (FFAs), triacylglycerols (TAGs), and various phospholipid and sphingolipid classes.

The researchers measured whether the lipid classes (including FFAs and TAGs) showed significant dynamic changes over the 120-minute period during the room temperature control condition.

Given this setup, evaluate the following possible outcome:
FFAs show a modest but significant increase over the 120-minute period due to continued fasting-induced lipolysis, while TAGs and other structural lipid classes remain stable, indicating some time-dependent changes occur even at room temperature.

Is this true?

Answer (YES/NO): YES